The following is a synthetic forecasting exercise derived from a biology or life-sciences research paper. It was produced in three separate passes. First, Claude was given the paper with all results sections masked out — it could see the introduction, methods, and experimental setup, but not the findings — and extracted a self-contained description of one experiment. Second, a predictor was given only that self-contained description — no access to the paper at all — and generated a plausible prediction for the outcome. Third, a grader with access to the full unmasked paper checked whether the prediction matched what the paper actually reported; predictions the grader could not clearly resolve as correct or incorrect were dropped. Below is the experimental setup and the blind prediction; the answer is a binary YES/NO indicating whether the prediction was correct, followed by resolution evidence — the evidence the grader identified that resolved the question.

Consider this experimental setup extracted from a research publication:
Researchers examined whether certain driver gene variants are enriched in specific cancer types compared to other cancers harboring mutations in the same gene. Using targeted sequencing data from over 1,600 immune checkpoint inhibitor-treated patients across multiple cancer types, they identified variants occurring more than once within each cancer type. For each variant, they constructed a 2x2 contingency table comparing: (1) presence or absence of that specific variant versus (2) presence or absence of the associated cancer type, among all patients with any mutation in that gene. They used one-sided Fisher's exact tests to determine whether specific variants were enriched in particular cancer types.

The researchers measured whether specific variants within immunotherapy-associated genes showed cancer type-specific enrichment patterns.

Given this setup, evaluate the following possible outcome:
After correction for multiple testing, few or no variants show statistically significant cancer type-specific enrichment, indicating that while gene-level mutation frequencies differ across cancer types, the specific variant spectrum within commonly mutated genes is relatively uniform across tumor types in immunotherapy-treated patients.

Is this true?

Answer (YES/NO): NO